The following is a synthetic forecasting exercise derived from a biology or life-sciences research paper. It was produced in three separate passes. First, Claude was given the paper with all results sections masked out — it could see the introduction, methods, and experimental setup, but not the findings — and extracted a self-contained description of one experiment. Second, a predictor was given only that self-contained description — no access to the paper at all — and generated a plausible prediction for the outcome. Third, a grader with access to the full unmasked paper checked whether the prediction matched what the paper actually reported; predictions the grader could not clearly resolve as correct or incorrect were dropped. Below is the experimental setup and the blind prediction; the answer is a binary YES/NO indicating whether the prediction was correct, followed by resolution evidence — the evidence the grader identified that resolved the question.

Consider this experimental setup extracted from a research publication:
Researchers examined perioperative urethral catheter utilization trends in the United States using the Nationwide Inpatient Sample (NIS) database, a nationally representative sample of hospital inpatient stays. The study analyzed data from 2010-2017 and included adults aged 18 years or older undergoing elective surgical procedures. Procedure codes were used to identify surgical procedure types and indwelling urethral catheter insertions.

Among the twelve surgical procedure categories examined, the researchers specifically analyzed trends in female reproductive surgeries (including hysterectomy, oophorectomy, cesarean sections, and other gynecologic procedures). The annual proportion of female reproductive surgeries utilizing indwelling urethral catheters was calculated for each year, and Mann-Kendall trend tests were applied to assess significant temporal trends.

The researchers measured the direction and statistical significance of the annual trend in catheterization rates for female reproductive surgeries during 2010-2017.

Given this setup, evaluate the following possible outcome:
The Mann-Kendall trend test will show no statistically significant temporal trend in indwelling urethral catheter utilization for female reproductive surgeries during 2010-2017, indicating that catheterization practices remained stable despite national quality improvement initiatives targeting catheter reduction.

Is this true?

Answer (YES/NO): NO